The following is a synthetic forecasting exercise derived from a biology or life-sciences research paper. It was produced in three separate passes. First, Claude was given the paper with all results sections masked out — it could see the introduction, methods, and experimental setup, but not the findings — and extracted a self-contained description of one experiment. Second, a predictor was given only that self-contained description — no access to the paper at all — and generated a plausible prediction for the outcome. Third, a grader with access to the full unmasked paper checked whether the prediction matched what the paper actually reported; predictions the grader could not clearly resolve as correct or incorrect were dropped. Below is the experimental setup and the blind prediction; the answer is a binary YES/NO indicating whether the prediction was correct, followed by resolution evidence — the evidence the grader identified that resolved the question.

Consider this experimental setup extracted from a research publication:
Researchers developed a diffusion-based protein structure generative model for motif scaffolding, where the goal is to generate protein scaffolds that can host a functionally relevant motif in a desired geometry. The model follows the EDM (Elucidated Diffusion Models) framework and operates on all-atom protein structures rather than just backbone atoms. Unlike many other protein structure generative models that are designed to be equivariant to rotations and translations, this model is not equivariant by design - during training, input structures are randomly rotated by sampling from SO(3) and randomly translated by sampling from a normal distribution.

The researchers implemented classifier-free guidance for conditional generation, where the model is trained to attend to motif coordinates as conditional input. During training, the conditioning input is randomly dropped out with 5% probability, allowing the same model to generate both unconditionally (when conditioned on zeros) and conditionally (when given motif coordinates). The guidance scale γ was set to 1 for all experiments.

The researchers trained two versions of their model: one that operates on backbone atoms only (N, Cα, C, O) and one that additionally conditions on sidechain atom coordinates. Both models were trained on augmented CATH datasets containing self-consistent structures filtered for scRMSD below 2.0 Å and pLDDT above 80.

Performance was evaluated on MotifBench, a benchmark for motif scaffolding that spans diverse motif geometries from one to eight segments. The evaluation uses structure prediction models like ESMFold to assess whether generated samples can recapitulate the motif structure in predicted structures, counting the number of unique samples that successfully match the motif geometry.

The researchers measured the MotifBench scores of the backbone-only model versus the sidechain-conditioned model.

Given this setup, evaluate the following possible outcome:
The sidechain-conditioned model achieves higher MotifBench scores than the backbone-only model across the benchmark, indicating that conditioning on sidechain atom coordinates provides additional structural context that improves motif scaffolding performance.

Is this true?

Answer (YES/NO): YES